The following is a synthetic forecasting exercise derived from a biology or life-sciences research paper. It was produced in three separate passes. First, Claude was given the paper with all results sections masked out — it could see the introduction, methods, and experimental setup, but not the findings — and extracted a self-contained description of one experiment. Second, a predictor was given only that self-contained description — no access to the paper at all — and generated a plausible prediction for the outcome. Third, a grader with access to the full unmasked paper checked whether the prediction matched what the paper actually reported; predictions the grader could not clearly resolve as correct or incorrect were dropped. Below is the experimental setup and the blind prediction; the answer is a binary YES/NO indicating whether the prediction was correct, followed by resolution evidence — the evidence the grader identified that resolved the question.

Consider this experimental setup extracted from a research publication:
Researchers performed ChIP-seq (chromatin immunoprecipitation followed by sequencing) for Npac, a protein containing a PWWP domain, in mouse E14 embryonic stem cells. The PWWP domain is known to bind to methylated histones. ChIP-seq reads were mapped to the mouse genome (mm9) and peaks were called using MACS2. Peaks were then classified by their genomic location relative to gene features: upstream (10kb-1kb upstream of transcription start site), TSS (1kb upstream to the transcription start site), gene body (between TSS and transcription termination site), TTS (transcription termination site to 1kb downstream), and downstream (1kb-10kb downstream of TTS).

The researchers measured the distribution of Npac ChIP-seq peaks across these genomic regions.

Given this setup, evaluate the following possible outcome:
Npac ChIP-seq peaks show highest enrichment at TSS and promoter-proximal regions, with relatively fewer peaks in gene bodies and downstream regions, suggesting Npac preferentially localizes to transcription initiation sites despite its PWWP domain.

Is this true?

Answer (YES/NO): NO